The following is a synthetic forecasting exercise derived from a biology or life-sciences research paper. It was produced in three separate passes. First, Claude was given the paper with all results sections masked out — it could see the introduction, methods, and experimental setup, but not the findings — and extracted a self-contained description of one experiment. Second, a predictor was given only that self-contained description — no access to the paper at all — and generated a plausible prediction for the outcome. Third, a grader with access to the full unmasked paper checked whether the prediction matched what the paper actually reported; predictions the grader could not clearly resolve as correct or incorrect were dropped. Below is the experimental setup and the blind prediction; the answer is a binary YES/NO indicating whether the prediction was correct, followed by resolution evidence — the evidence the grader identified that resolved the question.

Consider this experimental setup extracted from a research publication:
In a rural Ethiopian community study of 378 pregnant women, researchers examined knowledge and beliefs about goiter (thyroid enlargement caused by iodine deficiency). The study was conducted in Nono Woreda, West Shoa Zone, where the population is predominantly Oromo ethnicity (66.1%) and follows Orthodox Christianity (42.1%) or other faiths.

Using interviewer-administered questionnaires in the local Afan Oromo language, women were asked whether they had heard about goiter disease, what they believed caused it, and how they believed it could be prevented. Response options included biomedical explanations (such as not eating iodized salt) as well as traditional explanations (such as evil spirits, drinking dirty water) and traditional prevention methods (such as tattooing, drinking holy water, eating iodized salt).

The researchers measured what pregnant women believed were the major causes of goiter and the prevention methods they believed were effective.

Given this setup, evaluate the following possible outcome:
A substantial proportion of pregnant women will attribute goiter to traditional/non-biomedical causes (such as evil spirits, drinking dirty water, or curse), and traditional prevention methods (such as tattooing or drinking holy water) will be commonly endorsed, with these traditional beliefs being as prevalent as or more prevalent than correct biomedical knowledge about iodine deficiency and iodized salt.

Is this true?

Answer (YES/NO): NO